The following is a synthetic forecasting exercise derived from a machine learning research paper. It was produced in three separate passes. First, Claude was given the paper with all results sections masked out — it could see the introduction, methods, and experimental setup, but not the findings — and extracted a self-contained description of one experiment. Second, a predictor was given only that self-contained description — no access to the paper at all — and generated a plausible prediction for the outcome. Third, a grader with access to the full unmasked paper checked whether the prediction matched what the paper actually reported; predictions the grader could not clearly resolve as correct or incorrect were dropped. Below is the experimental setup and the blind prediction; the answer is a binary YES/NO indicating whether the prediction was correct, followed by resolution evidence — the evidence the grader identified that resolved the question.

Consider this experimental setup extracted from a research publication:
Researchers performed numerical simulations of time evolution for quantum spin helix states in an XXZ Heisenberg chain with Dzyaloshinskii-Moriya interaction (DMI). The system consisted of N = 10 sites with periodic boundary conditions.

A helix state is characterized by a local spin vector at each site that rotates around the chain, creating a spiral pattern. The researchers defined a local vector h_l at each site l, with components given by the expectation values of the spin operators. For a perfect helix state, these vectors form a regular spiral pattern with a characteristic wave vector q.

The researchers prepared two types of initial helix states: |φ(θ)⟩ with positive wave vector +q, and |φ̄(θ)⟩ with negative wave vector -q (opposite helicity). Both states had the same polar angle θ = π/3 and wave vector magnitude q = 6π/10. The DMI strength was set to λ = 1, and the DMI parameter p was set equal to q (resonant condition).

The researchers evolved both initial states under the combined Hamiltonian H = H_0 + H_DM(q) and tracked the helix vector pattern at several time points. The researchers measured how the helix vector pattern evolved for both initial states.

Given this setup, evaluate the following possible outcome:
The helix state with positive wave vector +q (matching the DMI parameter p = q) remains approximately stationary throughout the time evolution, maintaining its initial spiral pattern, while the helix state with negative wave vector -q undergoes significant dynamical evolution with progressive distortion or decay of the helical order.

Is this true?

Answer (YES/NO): YES